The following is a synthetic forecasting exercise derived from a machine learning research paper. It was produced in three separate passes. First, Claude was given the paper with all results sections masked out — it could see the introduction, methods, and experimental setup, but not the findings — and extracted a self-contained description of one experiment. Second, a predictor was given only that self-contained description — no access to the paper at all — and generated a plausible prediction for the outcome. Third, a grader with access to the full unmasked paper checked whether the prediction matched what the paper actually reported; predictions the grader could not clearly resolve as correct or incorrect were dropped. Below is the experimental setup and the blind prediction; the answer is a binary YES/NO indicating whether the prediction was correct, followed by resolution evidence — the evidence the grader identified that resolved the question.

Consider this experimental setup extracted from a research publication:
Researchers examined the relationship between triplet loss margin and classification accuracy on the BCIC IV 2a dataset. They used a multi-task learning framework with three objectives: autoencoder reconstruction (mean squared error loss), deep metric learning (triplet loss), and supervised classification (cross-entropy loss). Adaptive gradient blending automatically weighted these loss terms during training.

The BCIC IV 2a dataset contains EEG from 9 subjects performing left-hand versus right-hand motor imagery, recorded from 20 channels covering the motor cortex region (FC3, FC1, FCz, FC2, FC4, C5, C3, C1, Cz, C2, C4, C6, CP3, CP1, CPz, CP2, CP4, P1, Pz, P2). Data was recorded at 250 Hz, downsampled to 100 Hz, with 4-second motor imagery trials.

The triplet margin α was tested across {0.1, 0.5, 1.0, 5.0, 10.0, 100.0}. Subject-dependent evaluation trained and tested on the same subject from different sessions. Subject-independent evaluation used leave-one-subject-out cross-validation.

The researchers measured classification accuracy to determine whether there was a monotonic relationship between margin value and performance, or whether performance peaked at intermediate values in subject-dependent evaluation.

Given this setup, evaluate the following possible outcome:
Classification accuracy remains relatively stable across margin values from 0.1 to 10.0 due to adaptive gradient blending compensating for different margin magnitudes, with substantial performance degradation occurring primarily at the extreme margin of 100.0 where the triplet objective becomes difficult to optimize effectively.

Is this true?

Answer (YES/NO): NO